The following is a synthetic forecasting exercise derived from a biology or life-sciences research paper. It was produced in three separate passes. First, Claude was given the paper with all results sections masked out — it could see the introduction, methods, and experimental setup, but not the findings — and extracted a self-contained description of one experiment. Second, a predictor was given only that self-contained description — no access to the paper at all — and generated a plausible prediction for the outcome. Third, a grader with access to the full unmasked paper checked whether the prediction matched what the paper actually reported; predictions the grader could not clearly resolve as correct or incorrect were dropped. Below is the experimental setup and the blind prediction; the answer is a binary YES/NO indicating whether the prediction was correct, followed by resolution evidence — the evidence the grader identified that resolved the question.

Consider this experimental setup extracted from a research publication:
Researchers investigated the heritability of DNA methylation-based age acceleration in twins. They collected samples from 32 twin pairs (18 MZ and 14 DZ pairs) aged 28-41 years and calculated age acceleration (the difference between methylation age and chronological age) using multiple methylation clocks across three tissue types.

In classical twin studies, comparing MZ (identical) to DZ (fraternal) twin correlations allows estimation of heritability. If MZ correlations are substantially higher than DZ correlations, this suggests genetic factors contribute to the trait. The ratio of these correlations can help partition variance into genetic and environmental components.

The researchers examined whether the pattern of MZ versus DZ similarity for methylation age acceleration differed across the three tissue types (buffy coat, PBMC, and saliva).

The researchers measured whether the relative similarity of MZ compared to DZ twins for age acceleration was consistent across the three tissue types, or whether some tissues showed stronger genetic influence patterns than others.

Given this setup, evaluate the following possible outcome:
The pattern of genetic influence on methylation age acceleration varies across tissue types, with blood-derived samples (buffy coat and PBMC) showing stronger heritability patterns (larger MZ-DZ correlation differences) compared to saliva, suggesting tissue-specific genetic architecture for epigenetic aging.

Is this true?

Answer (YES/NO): NO